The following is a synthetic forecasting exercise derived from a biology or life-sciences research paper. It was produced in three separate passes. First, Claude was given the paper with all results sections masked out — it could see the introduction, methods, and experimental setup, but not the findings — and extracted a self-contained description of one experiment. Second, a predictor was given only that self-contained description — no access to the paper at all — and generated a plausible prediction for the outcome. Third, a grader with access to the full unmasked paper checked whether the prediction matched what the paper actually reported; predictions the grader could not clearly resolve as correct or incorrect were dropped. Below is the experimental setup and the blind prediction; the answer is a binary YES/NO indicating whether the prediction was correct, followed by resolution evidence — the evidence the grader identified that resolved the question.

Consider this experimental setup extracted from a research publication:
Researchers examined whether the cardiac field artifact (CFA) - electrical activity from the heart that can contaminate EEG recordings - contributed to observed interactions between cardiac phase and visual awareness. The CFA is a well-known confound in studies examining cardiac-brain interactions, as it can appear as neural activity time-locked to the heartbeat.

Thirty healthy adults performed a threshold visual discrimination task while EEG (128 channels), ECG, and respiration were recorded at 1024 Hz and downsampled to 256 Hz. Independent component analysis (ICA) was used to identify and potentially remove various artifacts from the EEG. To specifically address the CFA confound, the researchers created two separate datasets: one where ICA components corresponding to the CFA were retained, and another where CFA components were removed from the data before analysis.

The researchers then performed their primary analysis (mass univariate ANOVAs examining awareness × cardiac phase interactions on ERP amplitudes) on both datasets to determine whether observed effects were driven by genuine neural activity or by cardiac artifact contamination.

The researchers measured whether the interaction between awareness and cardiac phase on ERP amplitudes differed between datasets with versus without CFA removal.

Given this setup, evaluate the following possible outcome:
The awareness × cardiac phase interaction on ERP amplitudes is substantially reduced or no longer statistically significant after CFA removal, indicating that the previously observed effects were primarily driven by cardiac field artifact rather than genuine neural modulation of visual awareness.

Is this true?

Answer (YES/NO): NO